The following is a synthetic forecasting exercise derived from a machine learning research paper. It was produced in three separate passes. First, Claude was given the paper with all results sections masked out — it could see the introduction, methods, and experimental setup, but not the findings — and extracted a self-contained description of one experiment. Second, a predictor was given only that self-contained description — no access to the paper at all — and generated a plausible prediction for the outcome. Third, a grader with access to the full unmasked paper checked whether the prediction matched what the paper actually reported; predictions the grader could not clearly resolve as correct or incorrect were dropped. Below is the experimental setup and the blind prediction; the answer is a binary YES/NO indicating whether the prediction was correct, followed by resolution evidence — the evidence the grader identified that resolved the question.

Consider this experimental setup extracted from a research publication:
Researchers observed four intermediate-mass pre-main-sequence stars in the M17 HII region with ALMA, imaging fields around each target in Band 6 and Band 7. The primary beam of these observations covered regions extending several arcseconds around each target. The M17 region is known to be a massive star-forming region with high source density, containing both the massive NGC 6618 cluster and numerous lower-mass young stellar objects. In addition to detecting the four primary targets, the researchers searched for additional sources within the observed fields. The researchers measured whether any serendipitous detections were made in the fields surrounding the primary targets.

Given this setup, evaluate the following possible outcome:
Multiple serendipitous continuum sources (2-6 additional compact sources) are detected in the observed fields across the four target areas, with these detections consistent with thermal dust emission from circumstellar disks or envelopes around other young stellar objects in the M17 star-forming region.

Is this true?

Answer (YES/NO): NO